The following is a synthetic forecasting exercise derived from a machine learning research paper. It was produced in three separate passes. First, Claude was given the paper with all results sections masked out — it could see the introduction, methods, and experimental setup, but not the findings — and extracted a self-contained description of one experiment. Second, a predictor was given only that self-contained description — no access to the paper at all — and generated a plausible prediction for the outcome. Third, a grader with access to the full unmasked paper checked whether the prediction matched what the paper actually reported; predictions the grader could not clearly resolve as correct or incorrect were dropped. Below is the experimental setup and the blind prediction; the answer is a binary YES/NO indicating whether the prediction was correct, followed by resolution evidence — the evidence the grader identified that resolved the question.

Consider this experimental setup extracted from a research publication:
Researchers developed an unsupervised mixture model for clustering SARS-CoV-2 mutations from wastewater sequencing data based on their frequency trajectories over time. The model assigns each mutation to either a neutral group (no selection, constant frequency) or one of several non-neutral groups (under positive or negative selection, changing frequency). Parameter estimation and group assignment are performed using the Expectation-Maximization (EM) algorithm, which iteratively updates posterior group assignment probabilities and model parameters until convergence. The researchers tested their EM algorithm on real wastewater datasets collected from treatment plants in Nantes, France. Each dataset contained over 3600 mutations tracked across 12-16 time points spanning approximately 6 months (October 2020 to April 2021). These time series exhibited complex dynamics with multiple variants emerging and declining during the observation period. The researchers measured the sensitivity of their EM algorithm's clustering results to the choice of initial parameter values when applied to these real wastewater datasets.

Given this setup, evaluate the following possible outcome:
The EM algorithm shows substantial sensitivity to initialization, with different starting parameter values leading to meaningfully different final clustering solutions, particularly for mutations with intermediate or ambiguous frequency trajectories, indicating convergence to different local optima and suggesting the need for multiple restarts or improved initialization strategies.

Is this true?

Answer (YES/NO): YES